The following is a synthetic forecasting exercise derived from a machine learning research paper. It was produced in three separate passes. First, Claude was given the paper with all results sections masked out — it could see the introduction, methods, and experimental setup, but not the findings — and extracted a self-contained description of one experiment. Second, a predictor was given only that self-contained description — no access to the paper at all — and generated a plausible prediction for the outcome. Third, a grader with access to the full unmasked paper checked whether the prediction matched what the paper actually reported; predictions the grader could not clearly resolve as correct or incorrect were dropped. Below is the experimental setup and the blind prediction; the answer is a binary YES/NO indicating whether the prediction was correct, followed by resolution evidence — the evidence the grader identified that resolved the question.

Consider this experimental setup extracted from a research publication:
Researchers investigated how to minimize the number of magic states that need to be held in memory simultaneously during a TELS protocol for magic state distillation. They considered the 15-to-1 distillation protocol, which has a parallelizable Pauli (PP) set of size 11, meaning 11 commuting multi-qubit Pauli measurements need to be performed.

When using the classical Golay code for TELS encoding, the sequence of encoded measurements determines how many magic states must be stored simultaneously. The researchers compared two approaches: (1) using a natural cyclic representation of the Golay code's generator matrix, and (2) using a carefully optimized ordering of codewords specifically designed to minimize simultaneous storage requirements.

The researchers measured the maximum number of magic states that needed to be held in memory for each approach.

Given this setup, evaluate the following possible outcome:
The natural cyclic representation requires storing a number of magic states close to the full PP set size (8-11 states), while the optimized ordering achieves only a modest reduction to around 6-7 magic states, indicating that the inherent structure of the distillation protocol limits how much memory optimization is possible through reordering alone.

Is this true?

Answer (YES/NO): NO